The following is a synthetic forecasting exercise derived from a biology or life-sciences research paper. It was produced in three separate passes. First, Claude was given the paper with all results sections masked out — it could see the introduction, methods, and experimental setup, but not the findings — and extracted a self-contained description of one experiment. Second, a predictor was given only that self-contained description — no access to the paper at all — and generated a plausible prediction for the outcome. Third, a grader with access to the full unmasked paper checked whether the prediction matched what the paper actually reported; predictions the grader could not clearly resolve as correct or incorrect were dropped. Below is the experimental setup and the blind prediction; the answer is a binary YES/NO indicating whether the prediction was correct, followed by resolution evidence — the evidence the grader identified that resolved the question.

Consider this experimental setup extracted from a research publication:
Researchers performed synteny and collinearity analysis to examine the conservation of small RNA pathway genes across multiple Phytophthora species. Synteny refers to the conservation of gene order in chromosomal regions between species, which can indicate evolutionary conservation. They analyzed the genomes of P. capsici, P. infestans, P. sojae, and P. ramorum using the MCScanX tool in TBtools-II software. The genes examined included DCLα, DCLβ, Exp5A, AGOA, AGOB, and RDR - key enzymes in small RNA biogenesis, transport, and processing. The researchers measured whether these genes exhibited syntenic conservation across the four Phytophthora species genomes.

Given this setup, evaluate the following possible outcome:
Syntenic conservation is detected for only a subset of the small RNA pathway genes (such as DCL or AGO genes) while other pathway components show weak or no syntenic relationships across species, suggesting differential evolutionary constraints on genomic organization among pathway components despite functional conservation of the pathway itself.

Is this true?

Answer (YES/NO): NO